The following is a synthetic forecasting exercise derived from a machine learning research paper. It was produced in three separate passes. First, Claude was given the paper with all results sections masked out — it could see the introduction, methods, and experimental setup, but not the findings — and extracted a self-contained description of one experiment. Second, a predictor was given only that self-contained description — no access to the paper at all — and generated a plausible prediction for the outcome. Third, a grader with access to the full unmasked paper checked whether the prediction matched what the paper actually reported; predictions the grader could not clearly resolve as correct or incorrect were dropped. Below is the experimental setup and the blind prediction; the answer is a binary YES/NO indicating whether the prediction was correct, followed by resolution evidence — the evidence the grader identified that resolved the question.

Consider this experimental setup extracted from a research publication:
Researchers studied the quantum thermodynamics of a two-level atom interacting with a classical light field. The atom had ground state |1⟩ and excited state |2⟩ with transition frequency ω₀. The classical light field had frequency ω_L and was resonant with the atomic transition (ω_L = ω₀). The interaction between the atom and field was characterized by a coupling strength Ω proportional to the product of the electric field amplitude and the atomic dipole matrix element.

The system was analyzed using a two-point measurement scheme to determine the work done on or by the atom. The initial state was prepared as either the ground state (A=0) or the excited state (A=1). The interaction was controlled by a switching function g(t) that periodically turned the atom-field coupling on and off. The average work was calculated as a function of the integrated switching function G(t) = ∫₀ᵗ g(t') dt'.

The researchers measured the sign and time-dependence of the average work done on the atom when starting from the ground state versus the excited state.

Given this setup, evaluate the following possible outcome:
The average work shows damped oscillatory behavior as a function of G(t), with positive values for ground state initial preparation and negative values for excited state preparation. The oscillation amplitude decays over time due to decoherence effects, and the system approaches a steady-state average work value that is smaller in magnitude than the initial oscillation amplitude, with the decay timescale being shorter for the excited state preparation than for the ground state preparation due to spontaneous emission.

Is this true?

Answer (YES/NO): NO